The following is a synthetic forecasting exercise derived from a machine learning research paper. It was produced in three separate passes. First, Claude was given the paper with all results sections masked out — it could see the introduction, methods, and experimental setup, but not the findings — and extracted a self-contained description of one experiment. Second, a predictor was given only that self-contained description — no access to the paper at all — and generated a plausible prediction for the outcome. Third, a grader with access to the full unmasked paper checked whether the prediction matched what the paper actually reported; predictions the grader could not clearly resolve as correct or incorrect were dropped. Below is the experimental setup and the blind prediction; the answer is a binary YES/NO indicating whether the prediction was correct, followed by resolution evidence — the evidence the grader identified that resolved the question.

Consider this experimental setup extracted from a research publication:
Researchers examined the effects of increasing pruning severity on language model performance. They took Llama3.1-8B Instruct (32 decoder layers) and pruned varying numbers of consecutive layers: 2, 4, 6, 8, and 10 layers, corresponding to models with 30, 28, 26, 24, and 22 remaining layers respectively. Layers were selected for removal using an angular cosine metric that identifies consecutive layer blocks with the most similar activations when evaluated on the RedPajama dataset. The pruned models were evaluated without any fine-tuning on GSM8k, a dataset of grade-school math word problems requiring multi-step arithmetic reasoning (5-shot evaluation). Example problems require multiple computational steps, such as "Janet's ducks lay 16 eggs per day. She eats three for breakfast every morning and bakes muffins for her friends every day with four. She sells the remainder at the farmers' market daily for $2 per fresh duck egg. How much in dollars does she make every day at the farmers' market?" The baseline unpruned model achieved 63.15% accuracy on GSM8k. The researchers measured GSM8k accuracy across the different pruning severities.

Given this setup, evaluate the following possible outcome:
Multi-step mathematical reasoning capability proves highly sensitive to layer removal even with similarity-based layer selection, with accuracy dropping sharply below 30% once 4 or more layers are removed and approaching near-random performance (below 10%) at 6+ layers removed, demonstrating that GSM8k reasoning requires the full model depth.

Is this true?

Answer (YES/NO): NO